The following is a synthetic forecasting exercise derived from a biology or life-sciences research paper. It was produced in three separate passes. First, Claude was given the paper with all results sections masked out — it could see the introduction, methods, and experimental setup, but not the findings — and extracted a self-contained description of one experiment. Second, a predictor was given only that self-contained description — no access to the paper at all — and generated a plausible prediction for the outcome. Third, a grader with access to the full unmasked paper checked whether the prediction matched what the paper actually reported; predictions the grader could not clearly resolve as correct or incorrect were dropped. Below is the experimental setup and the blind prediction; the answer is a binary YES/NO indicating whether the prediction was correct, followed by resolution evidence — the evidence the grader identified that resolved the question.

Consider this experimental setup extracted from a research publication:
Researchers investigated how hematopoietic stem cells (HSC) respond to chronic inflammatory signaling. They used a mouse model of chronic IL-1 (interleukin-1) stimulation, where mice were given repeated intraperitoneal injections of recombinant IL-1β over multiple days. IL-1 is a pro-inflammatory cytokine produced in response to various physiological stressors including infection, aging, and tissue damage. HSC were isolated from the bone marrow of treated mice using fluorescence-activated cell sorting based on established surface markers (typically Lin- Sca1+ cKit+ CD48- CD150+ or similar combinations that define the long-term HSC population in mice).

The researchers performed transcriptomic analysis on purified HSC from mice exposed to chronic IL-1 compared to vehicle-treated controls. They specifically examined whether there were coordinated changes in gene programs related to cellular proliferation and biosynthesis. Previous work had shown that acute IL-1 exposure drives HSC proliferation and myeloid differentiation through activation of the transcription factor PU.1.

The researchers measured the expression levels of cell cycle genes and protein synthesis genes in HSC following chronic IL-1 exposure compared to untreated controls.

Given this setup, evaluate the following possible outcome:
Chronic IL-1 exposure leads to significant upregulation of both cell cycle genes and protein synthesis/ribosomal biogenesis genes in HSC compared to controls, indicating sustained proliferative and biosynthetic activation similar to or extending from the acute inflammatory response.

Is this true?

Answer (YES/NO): NO